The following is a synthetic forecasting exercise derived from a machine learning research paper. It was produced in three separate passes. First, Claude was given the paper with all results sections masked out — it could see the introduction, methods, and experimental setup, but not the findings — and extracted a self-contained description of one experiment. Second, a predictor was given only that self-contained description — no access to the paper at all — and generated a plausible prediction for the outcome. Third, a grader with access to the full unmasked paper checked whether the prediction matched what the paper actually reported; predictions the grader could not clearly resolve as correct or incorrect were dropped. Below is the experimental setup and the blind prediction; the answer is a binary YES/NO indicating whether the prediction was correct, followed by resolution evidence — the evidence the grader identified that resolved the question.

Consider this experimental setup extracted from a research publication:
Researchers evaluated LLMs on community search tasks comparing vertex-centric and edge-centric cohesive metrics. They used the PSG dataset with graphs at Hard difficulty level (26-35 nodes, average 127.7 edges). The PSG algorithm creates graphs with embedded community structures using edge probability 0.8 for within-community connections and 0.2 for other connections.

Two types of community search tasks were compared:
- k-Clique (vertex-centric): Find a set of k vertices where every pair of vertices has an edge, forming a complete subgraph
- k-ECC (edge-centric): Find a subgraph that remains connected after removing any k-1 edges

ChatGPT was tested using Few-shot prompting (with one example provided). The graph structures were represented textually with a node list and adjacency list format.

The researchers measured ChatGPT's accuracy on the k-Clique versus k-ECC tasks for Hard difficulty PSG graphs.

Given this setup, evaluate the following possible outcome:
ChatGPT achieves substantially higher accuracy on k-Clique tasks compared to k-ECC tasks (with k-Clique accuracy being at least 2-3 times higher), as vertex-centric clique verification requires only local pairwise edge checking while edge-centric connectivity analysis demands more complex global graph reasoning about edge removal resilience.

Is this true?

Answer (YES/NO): NO